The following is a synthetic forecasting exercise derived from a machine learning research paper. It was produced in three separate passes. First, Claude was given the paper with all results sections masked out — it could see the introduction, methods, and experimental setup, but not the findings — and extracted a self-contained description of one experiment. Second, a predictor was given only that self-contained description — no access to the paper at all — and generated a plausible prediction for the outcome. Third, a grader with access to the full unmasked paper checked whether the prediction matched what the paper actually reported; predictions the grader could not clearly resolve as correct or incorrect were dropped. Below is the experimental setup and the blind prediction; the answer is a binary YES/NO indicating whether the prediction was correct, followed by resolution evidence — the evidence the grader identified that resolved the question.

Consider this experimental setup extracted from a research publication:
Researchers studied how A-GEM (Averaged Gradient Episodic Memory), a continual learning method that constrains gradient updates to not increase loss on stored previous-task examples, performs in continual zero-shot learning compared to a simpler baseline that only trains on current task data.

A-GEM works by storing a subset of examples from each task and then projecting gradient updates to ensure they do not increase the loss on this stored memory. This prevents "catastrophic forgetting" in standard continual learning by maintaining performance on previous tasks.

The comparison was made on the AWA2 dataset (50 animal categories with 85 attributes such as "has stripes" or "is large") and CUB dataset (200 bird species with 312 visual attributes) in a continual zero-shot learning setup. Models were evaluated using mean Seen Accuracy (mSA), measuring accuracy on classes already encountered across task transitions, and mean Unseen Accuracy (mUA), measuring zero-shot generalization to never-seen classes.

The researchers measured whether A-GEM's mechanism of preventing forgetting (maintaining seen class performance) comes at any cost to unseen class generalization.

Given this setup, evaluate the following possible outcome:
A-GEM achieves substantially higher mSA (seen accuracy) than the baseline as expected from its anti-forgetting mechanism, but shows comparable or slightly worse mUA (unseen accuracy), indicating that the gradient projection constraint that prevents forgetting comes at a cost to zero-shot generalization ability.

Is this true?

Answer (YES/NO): NO